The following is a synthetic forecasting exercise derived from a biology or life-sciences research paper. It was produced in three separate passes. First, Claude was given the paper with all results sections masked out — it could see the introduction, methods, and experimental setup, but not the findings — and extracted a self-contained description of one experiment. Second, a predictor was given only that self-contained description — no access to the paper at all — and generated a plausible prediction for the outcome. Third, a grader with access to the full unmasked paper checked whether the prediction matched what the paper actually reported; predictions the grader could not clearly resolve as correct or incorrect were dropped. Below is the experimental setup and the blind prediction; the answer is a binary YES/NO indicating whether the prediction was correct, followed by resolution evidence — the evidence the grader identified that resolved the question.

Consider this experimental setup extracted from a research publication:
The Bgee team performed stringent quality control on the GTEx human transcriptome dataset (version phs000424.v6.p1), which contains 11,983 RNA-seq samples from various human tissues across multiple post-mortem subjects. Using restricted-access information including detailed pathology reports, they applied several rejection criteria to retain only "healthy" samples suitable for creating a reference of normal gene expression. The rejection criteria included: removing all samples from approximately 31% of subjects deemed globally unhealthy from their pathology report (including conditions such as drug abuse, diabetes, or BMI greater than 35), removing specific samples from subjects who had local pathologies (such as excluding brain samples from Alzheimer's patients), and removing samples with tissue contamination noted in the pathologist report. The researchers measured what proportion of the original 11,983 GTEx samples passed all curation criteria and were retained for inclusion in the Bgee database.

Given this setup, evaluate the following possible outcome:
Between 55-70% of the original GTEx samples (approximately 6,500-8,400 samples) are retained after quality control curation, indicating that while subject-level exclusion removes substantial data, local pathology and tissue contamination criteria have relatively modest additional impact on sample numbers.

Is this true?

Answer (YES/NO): NO